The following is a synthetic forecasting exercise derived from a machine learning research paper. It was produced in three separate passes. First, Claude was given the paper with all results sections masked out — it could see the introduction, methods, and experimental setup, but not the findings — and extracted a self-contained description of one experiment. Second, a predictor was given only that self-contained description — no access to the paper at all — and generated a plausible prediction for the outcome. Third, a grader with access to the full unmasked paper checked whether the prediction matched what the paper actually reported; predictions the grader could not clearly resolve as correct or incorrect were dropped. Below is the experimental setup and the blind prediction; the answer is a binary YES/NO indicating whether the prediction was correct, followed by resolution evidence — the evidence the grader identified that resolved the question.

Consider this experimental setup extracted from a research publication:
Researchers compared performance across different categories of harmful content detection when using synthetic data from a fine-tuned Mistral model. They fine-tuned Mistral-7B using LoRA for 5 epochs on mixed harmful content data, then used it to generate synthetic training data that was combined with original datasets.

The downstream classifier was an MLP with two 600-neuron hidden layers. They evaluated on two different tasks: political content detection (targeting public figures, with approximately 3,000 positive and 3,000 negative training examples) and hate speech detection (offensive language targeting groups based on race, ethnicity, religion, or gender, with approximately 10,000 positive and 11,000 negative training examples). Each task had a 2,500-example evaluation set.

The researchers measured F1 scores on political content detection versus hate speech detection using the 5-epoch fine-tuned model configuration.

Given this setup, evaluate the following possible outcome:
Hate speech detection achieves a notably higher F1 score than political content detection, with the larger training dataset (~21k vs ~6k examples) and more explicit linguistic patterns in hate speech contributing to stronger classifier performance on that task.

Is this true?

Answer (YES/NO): NO